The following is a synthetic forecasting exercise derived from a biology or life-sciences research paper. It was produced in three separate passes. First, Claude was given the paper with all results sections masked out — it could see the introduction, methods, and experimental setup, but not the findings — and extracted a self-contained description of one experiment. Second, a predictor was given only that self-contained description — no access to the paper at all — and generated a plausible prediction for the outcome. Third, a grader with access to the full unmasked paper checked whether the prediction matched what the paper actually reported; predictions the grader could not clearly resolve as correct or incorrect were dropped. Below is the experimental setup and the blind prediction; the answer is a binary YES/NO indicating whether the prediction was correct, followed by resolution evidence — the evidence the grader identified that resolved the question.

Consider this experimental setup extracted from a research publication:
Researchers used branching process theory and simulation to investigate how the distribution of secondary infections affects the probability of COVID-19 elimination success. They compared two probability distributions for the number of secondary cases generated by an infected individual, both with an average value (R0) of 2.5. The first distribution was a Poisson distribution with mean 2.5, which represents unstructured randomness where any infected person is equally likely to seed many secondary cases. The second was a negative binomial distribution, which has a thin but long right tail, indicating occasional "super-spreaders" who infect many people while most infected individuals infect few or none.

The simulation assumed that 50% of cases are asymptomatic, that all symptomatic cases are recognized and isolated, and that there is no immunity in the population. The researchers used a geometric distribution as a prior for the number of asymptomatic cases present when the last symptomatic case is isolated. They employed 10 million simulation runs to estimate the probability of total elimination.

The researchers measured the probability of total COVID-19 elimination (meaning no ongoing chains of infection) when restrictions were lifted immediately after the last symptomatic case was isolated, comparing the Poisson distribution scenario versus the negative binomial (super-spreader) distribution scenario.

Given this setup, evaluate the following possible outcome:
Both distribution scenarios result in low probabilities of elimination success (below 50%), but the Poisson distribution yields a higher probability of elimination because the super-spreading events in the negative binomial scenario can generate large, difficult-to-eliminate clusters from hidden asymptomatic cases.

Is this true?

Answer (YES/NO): NO